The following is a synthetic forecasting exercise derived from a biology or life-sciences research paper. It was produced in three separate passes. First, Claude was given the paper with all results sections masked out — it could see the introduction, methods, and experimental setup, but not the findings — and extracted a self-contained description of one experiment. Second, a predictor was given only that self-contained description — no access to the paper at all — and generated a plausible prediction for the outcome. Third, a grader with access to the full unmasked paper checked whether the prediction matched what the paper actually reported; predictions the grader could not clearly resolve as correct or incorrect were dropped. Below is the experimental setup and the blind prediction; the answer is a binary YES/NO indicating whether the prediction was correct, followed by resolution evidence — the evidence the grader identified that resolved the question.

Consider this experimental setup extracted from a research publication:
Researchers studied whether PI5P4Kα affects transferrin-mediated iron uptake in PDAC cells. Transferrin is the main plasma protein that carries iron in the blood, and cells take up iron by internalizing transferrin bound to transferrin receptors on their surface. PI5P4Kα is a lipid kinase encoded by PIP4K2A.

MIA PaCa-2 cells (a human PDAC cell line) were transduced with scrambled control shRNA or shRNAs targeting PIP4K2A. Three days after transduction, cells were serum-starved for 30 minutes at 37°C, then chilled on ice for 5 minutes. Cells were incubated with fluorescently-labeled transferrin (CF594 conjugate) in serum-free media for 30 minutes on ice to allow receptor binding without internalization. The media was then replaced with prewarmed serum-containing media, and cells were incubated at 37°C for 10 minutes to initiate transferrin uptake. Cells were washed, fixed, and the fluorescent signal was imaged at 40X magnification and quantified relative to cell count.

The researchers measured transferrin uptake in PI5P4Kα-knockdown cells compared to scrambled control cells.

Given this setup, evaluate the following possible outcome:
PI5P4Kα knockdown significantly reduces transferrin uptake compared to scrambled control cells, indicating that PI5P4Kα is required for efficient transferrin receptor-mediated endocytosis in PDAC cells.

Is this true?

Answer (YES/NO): YES